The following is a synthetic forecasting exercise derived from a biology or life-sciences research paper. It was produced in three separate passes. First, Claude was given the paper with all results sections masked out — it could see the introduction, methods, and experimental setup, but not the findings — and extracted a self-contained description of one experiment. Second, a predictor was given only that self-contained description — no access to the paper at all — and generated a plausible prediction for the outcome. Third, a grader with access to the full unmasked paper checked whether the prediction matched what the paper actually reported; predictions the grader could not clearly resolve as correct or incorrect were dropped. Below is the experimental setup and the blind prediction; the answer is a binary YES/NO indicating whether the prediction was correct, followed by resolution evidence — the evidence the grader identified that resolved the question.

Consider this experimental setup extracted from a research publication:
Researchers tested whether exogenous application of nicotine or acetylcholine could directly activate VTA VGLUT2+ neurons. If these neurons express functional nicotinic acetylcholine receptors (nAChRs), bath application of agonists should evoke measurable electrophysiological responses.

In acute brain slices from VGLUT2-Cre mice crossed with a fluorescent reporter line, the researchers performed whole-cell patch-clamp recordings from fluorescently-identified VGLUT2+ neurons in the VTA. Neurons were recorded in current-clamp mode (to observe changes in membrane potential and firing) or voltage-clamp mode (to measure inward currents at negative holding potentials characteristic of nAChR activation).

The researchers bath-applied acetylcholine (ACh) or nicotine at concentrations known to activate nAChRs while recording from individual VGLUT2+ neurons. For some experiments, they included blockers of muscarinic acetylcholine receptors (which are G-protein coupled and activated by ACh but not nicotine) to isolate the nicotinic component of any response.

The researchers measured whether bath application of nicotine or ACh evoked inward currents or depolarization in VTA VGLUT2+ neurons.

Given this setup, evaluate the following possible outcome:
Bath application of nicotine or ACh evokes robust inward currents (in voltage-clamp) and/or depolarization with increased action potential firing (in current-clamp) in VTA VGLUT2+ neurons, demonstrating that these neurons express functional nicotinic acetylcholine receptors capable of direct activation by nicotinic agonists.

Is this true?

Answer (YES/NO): YES